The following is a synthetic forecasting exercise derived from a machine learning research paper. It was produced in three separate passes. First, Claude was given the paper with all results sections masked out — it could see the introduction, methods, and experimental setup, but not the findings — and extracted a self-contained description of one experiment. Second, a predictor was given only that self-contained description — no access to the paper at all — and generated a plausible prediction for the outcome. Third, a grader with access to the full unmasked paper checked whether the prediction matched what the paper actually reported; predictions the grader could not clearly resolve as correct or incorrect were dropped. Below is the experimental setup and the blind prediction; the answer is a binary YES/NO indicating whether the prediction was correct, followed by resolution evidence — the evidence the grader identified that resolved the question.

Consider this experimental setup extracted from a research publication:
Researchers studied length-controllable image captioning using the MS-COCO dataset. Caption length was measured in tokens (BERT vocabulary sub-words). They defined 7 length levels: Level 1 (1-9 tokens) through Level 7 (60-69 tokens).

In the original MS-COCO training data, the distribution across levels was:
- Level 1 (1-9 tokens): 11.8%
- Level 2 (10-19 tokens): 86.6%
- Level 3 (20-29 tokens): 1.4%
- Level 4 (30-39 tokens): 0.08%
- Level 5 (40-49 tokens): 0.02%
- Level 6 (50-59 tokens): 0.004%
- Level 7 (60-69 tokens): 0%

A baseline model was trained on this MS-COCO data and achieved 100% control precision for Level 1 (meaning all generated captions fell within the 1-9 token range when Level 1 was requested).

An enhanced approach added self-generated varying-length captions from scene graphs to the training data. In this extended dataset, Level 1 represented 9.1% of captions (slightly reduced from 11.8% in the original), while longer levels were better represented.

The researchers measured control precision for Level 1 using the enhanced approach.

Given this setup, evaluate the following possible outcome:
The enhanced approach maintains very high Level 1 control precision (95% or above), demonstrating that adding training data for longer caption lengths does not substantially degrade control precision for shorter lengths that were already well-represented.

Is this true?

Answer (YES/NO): YES